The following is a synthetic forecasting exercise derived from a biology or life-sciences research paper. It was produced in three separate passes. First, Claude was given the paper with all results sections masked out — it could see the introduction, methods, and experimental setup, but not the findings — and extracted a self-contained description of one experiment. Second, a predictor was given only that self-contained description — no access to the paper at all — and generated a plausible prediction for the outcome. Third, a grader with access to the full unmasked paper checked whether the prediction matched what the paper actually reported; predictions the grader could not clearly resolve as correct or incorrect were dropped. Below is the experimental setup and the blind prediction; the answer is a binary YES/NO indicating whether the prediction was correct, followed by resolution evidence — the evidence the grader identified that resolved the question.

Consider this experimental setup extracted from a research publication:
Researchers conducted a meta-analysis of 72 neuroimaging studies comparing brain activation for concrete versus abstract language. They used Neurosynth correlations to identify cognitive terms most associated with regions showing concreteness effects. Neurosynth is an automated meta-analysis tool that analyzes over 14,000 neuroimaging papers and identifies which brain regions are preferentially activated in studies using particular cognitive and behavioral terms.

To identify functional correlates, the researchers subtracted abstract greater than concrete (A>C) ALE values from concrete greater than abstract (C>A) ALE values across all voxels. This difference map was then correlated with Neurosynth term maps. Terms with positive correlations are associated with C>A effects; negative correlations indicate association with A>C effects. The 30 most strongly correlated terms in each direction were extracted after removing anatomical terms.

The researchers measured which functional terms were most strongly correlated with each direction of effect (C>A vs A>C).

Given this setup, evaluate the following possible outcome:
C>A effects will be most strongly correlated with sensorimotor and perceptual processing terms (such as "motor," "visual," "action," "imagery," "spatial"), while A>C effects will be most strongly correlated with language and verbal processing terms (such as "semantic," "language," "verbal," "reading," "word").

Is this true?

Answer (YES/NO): NO